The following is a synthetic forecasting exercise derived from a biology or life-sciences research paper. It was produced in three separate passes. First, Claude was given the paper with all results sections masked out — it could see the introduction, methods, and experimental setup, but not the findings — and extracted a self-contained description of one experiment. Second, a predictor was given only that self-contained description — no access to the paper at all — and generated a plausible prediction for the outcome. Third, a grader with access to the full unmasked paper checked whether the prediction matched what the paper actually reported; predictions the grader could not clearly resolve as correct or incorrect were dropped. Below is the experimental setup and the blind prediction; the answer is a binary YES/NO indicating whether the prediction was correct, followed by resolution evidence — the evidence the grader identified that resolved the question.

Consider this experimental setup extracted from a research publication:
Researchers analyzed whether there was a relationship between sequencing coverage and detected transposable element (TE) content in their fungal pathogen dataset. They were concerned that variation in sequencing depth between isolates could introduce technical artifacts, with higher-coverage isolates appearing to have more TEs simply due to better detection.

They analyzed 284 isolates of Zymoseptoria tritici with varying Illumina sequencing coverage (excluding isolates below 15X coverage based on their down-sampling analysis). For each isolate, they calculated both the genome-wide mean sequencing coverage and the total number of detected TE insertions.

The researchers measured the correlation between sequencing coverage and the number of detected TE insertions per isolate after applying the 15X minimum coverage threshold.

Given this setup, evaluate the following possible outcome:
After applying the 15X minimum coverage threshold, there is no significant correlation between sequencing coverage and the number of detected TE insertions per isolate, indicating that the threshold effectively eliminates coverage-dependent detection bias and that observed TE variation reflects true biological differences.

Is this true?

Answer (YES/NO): YES